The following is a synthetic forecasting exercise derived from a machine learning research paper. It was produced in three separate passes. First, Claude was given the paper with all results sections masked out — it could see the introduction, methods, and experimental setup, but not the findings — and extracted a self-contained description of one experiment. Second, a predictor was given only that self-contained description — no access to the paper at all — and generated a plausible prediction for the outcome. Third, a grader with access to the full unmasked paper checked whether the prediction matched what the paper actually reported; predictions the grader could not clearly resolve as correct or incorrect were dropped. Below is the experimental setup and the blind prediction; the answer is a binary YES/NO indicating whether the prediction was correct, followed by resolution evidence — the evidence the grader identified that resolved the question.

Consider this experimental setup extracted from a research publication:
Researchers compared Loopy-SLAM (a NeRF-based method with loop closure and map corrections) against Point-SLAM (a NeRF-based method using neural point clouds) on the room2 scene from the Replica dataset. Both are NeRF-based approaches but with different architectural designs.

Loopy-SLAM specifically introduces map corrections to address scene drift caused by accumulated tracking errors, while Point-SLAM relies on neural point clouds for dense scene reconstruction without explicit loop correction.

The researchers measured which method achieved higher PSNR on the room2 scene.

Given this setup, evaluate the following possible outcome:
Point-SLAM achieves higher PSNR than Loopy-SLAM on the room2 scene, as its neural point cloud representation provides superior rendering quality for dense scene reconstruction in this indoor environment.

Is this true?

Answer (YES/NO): YES